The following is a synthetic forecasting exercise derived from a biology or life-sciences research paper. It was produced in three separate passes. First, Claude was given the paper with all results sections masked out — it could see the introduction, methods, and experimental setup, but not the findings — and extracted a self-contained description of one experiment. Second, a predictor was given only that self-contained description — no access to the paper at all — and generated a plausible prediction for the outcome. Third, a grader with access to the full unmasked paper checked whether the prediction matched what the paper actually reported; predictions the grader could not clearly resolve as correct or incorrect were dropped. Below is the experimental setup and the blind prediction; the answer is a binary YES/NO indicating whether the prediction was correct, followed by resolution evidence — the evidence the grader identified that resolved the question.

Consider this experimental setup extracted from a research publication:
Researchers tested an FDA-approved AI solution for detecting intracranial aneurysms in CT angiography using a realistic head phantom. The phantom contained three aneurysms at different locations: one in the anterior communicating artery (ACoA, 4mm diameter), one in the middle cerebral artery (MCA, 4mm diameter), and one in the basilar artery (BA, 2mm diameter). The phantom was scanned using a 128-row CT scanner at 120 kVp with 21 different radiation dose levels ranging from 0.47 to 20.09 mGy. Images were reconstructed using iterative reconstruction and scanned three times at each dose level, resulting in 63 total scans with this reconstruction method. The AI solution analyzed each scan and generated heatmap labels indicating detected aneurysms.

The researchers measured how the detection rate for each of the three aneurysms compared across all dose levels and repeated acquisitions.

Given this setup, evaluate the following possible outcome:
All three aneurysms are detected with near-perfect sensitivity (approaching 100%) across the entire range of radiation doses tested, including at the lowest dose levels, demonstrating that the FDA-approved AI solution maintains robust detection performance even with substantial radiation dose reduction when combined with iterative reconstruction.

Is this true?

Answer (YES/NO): NO